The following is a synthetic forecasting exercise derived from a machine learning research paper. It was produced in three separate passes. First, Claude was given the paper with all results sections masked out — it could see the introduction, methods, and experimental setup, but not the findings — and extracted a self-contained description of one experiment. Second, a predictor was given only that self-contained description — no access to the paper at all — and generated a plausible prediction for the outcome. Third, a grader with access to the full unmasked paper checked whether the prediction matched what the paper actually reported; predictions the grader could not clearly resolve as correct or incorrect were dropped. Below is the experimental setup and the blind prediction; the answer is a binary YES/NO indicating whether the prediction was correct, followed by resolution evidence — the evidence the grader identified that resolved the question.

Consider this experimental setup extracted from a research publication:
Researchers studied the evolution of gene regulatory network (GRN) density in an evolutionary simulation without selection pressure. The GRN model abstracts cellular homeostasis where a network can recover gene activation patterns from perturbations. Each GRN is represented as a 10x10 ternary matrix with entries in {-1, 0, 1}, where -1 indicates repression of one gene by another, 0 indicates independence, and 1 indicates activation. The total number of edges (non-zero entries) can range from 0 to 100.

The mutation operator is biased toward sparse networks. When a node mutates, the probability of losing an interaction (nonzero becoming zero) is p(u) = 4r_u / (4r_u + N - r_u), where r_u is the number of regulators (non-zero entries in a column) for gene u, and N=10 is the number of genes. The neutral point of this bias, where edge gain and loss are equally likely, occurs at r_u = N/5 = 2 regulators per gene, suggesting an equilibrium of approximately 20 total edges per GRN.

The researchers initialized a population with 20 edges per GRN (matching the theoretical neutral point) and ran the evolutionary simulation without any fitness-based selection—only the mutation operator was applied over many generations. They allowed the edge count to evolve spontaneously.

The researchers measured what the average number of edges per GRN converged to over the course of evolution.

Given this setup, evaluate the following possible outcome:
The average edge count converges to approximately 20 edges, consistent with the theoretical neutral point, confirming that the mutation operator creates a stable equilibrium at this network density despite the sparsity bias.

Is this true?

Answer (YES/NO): NO